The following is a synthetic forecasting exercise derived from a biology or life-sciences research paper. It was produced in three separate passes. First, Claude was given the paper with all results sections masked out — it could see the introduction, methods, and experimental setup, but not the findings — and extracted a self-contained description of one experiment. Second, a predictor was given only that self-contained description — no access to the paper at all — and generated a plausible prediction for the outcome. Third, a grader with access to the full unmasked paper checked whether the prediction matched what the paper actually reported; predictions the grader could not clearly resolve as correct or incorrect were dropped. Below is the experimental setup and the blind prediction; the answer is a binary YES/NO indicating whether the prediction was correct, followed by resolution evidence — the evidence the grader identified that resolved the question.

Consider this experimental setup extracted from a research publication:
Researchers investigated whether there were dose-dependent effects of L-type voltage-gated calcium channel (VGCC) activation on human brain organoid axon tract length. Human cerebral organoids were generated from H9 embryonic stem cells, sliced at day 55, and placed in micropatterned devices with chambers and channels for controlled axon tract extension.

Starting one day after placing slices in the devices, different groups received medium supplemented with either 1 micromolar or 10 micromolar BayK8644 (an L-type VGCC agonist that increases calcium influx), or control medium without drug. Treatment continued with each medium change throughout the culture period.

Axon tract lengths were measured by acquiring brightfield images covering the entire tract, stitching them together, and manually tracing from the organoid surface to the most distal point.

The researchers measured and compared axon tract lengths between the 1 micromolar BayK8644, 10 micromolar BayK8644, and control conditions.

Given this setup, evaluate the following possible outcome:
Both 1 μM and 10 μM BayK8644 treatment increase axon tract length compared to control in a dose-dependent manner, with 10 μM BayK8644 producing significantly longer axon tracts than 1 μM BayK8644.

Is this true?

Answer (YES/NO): NO